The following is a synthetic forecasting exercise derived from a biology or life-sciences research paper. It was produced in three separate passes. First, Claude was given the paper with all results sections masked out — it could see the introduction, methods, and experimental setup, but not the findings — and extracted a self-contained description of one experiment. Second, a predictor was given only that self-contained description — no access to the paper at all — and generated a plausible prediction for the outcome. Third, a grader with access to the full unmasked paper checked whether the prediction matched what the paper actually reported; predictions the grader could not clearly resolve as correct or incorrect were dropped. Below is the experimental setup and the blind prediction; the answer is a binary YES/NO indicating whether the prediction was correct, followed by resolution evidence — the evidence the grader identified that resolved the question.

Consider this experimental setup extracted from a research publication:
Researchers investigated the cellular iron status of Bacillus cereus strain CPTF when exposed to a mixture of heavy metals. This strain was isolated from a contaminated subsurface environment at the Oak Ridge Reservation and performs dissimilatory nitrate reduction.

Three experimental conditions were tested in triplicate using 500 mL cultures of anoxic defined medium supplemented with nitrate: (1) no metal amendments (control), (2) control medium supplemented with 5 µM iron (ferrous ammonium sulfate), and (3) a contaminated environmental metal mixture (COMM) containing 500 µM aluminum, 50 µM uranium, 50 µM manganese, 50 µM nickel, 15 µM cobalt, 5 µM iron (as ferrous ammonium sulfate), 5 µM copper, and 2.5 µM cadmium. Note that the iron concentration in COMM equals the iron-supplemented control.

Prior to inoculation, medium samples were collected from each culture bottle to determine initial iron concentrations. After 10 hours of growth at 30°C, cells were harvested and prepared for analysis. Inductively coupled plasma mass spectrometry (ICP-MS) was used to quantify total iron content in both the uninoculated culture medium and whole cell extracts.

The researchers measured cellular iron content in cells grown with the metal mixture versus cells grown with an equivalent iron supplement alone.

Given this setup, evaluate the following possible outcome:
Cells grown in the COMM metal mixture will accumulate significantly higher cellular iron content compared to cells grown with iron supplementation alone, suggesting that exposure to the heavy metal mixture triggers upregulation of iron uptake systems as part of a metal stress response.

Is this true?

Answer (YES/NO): YES